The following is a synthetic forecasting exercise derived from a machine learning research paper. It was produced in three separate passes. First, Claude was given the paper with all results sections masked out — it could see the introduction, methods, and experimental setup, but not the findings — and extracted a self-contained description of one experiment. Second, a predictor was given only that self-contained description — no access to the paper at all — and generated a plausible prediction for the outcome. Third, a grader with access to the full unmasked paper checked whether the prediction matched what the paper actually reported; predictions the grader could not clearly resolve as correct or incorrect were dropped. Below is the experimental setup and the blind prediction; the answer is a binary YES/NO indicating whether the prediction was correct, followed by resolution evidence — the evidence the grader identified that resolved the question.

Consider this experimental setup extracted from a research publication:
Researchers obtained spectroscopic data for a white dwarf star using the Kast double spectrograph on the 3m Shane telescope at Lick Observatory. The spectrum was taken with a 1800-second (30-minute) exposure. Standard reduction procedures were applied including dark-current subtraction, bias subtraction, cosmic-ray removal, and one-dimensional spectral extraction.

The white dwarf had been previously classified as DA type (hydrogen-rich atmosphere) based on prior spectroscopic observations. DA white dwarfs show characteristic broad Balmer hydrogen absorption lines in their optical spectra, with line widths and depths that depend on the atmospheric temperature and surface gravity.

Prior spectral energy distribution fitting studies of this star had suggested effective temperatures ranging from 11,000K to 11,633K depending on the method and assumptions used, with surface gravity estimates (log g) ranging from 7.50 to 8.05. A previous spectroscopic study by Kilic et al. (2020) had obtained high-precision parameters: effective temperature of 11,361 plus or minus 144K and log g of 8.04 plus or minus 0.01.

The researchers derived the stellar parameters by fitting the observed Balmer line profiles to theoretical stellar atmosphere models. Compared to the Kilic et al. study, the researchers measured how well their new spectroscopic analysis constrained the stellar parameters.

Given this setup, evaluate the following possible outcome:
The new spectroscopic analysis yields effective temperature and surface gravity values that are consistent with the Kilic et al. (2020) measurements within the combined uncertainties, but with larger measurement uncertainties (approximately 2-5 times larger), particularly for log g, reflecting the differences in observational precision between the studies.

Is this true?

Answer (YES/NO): NO